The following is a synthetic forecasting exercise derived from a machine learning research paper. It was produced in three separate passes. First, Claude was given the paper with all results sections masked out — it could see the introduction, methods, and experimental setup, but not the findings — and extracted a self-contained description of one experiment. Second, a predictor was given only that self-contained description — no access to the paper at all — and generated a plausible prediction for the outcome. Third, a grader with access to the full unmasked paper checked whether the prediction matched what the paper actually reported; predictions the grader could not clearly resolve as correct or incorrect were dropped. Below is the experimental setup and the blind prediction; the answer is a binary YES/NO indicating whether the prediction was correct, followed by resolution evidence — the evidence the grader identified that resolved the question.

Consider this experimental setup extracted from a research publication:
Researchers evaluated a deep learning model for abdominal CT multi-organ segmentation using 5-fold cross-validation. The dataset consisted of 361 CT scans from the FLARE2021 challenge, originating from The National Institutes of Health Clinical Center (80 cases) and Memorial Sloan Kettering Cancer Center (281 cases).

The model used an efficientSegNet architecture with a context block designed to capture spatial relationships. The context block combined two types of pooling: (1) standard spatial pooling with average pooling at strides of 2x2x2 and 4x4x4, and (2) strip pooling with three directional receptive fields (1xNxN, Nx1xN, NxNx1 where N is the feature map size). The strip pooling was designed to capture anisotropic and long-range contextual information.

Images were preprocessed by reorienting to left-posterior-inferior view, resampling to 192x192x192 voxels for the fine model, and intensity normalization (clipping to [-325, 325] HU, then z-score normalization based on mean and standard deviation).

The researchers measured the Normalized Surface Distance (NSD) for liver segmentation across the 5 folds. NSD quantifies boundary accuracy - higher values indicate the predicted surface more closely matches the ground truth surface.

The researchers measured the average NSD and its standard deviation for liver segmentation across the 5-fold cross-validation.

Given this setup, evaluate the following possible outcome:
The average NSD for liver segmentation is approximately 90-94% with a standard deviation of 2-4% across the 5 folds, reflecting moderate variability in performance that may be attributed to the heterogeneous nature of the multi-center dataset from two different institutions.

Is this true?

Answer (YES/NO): NO